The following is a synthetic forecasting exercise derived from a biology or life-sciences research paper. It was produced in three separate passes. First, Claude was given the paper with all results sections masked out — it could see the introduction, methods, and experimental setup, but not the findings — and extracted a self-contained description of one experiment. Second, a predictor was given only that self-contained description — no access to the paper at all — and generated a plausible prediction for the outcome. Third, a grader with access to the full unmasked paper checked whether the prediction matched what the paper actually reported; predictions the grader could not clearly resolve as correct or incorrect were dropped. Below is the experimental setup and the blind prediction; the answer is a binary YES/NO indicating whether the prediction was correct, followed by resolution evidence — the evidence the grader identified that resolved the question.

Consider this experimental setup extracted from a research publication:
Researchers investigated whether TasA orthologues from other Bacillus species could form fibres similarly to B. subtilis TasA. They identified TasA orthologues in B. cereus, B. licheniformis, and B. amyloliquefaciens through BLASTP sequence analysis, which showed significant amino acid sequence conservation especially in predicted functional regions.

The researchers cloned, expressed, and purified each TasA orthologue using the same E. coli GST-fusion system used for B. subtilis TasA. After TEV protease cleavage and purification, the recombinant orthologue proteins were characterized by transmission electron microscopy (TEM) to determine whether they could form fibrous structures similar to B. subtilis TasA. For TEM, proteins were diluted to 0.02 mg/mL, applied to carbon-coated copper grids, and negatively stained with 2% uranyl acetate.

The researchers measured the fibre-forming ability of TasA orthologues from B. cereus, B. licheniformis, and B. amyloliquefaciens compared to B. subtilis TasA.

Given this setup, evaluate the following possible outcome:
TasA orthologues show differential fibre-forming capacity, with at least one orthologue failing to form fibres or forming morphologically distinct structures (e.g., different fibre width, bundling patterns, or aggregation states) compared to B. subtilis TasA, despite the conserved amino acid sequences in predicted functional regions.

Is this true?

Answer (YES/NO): YES